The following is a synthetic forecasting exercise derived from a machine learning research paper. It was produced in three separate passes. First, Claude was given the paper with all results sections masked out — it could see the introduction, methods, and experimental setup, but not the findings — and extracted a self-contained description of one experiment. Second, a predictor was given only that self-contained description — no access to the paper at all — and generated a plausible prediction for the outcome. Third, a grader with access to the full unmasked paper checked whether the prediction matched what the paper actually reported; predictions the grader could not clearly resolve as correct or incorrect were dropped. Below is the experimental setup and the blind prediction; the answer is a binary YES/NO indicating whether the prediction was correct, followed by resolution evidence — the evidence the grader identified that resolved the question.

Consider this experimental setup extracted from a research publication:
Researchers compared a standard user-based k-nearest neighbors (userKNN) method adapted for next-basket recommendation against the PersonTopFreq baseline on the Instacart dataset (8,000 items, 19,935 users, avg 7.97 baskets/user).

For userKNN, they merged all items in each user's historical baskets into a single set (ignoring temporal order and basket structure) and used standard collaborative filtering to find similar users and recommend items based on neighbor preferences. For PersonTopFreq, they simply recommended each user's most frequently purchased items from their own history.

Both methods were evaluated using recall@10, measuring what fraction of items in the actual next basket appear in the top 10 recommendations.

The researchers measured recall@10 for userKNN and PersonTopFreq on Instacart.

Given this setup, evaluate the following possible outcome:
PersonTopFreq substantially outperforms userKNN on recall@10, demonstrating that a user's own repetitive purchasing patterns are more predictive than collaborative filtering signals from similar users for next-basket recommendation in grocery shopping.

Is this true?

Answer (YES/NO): YES